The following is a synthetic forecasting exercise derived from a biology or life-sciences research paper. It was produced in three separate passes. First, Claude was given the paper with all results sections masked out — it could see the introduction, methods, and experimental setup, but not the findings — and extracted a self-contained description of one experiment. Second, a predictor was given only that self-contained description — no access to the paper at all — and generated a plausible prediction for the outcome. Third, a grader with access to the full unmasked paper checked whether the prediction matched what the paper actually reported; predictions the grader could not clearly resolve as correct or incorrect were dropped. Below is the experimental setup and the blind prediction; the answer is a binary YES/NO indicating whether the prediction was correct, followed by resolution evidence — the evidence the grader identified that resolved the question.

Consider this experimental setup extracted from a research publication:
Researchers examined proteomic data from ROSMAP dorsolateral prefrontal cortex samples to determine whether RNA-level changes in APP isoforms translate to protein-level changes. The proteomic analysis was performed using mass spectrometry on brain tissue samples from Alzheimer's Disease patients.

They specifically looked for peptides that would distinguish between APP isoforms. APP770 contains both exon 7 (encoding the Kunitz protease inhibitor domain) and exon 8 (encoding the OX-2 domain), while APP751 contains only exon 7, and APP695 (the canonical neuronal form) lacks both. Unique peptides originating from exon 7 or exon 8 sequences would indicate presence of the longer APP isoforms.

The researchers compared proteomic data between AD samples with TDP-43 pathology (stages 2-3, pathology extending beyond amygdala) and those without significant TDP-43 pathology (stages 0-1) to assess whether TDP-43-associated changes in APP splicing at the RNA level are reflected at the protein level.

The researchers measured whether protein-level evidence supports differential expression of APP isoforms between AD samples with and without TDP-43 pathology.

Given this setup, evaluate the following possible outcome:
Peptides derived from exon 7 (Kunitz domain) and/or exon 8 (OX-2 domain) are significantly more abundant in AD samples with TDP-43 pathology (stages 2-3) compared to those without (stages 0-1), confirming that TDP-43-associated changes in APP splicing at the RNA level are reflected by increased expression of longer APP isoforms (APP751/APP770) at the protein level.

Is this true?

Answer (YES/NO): YES